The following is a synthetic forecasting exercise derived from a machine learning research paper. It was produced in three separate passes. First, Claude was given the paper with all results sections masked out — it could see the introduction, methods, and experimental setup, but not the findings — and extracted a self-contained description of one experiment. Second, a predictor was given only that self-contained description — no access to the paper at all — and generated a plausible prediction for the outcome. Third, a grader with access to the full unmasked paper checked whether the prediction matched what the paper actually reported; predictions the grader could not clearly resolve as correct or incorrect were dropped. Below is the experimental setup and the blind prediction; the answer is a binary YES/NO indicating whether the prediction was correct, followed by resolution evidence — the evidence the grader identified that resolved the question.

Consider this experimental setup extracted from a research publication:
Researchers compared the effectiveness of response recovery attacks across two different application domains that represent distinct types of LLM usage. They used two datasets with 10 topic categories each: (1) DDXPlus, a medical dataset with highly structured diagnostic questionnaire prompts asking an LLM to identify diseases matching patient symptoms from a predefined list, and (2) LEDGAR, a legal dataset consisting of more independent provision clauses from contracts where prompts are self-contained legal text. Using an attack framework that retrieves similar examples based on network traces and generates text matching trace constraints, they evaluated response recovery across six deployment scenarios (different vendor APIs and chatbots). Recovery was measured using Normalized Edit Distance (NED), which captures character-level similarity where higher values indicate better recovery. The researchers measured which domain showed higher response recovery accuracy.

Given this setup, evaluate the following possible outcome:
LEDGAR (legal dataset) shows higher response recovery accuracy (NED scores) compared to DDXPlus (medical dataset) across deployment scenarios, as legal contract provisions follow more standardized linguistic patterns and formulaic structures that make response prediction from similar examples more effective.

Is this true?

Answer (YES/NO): YES